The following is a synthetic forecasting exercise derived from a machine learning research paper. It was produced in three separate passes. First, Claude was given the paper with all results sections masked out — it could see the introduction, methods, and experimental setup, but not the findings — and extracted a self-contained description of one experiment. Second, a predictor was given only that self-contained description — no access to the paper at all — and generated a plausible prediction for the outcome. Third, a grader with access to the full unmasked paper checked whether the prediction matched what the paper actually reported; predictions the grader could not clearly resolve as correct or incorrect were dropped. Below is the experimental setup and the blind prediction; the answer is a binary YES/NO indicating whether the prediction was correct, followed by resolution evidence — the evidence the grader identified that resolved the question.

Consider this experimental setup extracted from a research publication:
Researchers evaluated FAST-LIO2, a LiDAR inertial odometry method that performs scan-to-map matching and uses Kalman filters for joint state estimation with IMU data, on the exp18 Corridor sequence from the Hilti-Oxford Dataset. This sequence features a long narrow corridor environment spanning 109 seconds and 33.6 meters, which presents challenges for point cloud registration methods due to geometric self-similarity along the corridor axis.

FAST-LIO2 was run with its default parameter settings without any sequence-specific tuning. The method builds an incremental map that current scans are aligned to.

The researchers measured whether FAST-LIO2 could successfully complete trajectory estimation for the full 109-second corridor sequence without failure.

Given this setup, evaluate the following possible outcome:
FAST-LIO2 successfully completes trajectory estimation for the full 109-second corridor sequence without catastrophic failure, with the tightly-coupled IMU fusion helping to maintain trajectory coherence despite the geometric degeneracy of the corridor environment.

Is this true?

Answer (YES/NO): NO